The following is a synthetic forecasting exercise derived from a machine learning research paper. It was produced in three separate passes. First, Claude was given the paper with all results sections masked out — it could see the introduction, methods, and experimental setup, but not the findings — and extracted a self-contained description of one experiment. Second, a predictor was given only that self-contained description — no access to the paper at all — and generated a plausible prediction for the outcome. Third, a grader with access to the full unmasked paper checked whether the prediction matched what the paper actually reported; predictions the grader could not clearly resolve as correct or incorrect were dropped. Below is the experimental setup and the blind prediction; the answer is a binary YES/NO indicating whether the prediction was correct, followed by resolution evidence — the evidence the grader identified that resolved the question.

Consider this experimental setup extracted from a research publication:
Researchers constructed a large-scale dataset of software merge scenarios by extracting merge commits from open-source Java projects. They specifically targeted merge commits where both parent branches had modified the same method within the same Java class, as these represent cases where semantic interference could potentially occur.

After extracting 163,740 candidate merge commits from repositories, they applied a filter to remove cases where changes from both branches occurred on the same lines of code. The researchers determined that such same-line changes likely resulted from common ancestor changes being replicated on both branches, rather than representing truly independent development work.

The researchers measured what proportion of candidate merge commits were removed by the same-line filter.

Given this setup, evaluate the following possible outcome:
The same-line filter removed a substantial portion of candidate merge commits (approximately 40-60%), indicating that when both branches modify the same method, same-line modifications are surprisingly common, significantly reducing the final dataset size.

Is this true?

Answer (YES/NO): NO